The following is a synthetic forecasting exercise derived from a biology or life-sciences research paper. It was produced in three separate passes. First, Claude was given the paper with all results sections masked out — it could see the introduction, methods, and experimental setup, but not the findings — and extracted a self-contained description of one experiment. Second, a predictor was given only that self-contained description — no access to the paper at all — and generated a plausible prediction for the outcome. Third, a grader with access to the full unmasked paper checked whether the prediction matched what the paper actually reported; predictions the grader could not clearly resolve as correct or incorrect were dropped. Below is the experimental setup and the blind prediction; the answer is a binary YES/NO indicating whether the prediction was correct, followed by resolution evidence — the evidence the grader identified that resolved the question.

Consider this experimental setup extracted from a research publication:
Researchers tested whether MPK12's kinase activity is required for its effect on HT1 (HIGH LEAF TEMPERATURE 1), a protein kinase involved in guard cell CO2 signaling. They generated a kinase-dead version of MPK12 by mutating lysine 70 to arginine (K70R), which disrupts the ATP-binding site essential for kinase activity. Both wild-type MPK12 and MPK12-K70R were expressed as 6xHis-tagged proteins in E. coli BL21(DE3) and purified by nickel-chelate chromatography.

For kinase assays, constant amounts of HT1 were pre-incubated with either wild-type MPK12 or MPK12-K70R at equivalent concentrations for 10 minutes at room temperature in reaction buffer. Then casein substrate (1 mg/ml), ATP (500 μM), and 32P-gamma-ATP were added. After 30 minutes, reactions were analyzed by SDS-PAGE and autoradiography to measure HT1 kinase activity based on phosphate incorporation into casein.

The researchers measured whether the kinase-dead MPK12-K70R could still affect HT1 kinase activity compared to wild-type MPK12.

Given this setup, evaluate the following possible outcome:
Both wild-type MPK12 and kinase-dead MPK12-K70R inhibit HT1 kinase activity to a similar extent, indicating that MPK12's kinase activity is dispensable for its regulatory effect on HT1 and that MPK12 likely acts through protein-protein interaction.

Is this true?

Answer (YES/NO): NO